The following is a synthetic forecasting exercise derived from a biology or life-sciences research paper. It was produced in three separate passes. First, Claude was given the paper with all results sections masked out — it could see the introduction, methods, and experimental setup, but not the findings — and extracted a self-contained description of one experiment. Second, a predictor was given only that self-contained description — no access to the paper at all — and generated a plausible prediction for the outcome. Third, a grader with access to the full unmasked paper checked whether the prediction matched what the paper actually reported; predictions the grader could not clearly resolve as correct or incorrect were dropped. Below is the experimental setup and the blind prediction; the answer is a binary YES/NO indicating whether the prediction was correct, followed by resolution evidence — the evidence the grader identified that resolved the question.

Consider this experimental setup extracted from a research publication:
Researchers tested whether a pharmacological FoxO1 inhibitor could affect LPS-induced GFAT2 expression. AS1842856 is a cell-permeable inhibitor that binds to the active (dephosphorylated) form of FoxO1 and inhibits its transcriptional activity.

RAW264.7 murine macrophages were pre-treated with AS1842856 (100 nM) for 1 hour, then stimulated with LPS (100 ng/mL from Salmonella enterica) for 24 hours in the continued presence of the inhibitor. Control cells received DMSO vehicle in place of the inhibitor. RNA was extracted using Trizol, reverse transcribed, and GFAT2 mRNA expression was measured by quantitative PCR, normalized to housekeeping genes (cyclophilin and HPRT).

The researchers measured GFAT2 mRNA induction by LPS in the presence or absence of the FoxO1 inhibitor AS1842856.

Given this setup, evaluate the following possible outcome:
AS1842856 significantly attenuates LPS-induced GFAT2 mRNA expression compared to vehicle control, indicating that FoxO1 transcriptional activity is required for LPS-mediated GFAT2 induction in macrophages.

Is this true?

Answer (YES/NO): YES